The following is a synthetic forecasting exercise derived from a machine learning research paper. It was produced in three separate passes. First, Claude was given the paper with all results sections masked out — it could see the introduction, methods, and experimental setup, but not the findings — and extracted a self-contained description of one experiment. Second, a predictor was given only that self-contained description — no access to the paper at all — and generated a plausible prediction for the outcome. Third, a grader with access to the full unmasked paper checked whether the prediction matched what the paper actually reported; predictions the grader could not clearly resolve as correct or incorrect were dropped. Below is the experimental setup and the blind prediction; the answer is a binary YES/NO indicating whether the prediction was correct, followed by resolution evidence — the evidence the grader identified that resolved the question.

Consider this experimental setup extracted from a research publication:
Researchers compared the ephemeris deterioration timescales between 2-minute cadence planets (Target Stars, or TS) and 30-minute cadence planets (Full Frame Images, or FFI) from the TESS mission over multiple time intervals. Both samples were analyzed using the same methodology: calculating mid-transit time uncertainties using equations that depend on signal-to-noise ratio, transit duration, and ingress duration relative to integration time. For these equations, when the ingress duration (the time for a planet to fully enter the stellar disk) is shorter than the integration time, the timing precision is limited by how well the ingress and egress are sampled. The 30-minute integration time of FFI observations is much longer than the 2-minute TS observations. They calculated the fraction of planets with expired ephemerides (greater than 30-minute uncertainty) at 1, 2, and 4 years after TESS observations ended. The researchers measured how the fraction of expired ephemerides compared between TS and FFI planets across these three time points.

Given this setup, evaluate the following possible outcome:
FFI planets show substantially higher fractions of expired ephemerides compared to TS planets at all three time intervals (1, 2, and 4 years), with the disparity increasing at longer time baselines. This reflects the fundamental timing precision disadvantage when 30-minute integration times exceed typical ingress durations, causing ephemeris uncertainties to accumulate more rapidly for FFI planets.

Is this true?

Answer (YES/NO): NO